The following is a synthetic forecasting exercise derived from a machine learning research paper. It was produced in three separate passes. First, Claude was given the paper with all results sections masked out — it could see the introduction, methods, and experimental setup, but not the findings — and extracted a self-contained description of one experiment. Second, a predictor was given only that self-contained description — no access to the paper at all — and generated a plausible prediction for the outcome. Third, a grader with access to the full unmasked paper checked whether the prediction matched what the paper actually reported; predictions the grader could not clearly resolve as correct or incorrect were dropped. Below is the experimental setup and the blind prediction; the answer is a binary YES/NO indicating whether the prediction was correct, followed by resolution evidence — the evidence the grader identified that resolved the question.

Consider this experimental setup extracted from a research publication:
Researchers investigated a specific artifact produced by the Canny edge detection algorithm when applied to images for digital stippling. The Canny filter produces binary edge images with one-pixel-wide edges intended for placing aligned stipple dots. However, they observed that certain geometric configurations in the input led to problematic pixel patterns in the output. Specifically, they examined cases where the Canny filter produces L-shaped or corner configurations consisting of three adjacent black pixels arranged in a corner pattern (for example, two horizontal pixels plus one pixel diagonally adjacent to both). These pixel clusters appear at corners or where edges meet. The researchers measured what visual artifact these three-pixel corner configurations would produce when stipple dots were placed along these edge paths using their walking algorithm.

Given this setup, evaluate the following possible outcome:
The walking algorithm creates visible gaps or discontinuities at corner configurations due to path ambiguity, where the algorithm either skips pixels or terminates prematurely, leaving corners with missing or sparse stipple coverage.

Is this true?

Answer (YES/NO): NO